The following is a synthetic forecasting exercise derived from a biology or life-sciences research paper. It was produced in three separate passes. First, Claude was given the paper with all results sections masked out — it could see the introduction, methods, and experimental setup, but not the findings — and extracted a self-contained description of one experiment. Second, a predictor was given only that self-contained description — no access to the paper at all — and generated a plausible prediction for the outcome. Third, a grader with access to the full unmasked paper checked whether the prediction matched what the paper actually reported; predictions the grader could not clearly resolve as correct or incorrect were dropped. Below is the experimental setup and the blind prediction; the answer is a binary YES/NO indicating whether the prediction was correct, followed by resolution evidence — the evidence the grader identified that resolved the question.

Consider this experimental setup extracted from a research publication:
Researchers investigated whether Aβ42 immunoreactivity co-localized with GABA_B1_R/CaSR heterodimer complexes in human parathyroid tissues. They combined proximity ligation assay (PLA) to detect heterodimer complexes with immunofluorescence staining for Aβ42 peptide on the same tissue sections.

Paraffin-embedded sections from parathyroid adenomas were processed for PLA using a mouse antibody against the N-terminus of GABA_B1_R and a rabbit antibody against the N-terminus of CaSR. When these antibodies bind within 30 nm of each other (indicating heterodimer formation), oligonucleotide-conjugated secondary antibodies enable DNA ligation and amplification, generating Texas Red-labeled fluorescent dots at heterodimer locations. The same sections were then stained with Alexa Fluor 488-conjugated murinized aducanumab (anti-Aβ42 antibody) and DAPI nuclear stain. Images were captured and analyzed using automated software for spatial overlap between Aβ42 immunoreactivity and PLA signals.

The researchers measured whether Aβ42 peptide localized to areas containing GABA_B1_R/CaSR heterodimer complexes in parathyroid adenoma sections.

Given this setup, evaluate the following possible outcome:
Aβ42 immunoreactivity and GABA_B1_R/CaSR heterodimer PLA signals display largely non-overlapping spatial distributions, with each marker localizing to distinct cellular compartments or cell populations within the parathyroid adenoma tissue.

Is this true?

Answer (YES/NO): NO